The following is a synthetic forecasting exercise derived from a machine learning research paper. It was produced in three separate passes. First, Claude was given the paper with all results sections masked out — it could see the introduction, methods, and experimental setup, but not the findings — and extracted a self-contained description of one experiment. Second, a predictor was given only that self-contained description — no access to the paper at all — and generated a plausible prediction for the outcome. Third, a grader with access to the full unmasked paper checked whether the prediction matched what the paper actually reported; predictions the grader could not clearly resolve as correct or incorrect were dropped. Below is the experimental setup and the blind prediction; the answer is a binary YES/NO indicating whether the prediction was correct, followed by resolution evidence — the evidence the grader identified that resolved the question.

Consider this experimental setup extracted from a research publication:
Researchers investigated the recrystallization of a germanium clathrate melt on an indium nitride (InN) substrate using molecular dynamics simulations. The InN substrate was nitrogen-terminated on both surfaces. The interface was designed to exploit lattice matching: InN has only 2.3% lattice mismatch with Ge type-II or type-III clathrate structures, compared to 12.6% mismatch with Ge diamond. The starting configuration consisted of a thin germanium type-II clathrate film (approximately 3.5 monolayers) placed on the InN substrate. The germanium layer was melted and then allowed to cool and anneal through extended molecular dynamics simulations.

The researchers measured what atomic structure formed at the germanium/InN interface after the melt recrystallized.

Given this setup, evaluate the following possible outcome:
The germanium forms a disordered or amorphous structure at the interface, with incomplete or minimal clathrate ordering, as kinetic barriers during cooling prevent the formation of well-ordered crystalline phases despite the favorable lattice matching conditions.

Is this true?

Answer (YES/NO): NO